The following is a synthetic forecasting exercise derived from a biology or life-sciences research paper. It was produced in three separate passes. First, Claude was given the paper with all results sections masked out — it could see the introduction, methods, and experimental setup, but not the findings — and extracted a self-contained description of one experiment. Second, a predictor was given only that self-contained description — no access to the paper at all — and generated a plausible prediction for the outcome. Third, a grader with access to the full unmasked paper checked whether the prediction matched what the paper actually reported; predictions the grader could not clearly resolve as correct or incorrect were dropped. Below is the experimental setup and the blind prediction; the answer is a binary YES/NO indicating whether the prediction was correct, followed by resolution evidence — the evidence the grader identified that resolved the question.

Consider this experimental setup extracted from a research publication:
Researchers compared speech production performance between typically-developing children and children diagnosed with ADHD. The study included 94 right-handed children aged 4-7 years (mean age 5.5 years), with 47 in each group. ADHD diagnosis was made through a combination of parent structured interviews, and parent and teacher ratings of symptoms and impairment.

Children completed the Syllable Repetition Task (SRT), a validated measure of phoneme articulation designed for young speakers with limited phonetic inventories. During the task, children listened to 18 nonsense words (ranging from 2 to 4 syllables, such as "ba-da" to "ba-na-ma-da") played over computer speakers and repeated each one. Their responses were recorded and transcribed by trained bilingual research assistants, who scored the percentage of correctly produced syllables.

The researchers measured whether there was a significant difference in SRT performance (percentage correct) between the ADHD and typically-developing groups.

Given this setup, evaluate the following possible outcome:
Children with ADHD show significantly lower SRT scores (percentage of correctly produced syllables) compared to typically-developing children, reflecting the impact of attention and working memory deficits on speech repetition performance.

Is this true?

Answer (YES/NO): NO